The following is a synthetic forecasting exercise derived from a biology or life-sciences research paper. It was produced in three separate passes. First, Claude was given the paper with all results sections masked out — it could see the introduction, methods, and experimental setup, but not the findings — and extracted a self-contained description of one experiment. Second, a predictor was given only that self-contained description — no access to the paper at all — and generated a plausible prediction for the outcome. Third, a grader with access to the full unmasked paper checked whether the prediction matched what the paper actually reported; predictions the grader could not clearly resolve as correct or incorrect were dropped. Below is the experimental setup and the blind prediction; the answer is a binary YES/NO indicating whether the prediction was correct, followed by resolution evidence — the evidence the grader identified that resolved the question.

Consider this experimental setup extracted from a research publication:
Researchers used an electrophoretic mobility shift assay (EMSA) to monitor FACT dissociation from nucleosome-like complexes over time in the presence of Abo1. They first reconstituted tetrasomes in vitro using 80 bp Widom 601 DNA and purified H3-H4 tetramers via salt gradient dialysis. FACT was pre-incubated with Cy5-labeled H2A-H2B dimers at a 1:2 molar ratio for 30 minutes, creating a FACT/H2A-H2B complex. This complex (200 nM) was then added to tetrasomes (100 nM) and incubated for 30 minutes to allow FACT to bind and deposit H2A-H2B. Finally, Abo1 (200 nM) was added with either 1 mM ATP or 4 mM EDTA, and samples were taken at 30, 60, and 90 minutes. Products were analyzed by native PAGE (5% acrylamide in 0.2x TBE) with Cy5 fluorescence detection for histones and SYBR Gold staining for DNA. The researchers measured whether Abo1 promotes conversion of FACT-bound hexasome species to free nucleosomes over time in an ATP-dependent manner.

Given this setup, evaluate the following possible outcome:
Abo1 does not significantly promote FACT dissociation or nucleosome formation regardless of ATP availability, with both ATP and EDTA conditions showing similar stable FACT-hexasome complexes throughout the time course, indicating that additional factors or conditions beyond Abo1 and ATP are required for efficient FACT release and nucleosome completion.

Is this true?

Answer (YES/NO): NO